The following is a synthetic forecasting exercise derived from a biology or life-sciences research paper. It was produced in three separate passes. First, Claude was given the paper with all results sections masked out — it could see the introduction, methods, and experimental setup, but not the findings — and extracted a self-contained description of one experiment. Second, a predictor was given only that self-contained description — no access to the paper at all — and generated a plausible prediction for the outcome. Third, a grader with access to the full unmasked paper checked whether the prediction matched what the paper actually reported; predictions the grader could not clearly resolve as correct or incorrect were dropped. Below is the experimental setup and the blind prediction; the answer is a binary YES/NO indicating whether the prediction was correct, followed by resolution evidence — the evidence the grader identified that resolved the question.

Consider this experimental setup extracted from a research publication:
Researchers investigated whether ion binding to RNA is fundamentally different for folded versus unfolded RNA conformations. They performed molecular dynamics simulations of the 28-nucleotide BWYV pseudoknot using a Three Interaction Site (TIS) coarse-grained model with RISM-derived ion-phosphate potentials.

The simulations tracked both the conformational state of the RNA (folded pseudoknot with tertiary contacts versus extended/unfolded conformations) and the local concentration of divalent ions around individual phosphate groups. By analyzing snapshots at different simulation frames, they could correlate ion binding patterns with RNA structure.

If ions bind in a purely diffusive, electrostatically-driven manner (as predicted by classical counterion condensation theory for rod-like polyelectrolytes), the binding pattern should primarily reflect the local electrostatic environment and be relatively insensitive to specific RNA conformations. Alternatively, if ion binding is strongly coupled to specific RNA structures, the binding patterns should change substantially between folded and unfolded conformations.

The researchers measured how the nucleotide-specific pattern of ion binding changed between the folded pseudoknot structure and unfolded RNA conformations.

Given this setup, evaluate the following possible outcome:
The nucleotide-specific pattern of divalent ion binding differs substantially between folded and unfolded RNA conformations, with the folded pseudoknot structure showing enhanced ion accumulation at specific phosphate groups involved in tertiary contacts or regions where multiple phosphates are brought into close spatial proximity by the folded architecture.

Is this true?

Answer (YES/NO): YES